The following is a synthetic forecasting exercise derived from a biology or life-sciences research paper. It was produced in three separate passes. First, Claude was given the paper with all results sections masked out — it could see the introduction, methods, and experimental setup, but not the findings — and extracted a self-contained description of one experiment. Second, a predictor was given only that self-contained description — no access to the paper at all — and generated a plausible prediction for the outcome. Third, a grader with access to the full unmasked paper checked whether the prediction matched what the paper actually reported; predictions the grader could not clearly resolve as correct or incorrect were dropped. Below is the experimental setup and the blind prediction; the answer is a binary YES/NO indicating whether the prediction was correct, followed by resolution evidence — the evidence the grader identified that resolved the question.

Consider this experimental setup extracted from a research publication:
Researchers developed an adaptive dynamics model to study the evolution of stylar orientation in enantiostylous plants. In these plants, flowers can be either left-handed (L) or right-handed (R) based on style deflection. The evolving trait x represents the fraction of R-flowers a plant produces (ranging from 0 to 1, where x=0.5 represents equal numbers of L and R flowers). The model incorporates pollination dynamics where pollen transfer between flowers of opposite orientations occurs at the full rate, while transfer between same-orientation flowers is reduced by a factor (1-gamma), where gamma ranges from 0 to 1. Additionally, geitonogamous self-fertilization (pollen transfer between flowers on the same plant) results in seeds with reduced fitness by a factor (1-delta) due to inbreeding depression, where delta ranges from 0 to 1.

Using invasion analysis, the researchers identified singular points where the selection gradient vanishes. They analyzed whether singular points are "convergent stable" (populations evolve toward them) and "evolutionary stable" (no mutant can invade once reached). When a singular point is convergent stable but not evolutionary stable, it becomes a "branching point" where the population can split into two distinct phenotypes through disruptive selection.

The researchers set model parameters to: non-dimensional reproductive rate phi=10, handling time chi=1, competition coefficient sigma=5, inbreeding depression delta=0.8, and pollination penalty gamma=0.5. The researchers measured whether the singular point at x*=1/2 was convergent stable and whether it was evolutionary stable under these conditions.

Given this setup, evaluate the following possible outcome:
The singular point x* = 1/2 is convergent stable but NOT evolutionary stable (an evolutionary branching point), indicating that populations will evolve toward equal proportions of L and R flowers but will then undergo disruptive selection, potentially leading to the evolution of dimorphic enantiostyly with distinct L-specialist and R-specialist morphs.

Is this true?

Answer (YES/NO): YES